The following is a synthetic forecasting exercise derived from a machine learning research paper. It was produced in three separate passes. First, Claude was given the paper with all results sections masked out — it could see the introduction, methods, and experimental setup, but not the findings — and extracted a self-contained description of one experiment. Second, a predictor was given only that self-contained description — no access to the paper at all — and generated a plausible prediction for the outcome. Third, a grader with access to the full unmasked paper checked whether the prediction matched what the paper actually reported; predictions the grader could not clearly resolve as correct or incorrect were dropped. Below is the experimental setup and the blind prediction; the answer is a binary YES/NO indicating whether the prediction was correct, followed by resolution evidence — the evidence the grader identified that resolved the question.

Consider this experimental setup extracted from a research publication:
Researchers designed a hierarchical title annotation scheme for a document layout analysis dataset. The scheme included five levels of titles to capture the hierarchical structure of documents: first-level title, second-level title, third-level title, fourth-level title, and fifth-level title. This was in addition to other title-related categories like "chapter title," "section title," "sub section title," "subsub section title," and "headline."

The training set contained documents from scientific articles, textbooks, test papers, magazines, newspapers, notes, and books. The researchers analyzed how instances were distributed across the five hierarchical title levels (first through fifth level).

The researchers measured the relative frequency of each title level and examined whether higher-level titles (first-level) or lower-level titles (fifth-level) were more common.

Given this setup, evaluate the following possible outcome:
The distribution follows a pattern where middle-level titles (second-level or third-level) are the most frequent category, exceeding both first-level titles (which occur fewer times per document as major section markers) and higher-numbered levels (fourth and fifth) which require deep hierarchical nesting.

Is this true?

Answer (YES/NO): NO